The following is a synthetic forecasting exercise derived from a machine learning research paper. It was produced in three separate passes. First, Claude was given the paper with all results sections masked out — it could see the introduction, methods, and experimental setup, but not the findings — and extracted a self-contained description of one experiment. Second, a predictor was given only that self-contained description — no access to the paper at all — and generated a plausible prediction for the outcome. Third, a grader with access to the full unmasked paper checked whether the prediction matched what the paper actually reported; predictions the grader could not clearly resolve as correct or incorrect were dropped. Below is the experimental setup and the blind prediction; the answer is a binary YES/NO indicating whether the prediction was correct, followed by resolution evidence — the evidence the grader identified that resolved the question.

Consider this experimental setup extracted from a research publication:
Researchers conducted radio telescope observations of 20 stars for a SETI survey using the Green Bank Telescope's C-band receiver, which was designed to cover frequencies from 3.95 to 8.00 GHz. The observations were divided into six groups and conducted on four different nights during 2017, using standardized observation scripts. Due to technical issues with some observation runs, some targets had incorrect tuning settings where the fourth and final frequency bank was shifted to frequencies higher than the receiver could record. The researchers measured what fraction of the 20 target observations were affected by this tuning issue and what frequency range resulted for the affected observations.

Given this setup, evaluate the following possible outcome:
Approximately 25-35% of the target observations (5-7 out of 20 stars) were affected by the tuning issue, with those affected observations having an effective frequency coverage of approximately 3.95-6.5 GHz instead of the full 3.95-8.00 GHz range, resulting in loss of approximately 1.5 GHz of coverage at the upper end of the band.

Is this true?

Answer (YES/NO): NO